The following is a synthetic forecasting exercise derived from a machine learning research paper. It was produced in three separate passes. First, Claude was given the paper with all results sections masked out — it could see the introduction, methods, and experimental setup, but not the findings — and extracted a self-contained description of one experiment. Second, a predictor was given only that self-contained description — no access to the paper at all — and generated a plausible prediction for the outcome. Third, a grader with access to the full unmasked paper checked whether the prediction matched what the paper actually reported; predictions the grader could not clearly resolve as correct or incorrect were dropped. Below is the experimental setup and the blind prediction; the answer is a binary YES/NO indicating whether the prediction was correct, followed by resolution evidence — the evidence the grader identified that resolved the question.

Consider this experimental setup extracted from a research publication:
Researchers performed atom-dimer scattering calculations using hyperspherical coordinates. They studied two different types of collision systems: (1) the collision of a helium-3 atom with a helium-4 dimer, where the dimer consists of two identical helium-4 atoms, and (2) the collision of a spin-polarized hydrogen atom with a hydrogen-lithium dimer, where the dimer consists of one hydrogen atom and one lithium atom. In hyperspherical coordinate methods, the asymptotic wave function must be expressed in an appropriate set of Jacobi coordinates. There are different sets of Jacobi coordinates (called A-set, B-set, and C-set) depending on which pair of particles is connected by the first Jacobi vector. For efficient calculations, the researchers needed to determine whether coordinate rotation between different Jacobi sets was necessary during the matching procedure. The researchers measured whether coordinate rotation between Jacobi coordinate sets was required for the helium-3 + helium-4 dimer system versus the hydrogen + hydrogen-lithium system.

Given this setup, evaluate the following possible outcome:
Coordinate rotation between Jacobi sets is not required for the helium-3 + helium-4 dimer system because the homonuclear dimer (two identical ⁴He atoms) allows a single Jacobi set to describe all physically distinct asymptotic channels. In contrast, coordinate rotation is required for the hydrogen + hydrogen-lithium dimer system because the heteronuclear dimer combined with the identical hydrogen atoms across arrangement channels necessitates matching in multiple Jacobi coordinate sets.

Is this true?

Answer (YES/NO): YES